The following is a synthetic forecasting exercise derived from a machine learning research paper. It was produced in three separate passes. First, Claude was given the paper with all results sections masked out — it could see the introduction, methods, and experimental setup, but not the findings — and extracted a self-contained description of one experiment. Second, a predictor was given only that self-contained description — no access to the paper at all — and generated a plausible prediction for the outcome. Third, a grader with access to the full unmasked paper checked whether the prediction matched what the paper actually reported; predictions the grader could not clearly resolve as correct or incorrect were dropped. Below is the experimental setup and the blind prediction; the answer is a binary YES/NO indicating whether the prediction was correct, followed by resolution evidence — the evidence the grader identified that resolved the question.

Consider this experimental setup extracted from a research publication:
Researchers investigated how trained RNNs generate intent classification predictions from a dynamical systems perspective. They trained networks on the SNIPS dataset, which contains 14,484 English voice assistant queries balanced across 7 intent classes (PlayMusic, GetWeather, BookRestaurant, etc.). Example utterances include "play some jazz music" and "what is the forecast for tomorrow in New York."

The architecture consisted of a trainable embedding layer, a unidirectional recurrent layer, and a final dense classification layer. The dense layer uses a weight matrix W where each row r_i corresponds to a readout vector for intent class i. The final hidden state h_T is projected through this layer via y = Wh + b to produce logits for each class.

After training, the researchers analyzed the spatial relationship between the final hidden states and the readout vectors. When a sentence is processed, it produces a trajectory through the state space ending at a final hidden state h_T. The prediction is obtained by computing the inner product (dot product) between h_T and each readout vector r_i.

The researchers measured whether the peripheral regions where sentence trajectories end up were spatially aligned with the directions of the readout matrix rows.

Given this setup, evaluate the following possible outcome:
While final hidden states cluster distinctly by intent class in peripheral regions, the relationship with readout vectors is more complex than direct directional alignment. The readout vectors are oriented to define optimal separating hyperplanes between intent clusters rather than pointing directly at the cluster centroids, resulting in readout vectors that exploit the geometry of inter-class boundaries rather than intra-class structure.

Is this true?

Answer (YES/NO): NO